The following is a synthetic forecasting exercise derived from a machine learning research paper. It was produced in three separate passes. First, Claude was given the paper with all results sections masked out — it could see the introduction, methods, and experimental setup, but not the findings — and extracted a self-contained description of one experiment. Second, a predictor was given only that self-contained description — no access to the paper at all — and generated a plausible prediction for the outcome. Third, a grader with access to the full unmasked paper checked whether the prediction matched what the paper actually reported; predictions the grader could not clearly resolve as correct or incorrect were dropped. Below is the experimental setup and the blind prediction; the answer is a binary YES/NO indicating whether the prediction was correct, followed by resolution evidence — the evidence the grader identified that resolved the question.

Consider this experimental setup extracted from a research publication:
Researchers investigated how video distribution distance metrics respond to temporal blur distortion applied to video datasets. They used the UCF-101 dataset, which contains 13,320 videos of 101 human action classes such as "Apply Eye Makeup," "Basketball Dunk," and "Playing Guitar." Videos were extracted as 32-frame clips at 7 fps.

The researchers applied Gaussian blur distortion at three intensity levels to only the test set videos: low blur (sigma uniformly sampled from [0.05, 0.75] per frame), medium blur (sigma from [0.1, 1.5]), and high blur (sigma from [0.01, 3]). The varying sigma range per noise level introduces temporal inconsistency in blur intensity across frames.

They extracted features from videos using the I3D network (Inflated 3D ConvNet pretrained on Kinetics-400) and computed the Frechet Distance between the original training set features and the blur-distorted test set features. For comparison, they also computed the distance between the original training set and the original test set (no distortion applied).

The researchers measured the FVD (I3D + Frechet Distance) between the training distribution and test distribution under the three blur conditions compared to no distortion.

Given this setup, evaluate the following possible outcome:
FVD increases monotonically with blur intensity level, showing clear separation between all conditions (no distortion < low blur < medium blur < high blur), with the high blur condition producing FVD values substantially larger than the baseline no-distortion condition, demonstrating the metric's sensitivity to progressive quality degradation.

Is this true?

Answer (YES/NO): NO